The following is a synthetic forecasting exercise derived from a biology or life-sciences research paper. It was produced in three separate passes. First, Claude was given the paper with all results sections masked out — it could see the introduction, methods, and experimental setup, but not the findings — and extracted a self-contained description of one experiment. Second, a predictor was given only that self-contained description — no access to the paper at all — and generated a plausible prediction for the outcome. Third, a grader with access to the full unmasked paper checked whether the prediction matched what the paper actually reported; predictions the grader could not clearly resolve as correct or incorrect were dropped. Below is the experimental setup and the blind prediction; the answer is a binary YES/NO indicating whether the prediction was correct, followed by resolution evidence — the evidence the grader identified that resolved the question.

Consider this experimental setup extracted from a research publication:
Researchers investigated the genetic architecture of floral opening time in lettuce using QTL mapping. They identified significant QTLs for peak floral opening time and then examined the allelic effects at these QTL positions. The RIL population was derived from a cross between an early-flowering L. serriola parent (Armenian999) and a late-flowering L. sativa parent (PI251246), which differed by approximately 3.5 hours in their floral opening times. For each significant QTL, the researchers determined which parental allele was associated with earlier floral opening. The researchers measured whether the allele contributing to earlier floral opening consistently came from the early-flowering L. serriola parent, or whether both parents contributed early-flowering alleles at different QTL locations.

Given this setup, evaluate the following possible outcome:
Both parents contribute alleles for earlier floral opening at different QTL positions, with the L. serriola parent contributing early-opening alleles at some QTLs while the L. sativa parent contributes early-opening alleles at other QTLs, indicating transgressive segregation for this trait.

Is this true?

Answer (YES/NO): NO